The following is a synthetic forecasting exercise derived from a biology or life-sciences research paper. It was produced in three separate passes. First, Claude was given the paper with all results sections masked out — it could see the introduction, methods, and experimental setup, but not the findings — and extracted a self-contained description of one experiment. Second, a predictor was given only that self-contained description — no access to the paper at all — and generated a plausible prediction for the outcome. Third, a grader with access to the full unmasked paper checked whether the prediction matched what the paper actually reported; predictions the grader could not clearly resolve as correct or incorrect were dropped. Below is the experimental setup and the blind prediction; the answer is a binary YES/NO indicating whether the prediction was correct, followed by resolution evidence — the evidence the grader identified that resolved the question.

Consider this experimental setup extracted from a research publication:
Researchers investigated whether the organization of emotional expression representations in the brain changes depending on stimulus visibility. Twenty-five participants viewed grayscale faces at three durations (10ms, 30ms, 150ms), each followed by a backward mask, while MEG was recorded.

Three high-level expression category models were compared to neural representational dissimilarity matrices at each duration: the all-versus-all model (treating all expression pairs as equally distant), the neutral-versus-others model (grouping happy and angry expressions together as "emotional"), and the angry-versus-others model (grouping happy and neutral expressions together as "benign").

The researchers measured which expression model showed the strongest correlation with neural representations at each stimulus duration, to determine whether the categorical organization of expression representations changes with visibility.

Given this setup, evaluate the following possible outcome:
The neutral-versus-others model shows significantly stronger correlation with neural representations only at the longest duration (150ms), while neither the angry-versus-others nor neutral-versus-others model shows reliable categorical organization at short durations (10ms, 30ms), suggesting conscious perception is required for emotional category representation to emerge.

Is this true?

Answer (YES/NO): NO